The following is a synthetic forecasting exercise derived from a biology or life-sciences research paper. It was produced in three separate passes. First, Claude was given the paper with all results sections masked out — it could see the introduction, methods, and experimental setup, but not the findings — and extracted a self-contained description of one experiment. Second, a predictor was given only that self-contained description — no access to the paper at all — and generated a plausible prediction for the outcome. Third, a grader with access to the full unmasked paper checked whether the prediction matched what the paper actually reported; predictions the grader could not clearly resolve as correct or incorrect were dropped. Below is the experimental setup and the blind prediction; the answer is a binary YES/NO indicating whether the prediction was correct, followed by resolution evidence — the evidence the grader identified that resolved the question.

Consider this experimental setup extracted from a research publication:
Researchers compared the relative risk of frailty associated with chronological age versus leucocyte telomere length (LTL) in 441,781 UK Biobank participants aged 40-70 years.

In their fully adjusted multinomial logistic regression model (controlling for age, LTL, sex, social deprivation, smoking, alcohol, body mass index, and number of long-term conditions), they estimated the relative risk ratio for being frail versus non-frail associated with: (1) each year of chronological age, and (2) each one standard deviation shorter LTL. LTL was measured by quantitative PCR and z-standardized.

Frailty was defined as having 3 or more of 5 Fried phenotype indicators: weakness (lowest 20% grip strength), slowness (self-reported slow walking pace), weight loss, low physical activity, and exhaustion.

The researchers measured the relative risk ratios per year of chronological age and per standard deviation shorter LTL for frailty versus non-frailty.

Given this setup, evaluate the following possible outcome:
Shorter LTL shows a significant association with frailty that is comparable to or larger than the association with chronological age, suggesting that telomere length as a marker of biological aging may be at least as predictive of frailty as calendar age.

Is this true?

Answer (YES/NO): YES